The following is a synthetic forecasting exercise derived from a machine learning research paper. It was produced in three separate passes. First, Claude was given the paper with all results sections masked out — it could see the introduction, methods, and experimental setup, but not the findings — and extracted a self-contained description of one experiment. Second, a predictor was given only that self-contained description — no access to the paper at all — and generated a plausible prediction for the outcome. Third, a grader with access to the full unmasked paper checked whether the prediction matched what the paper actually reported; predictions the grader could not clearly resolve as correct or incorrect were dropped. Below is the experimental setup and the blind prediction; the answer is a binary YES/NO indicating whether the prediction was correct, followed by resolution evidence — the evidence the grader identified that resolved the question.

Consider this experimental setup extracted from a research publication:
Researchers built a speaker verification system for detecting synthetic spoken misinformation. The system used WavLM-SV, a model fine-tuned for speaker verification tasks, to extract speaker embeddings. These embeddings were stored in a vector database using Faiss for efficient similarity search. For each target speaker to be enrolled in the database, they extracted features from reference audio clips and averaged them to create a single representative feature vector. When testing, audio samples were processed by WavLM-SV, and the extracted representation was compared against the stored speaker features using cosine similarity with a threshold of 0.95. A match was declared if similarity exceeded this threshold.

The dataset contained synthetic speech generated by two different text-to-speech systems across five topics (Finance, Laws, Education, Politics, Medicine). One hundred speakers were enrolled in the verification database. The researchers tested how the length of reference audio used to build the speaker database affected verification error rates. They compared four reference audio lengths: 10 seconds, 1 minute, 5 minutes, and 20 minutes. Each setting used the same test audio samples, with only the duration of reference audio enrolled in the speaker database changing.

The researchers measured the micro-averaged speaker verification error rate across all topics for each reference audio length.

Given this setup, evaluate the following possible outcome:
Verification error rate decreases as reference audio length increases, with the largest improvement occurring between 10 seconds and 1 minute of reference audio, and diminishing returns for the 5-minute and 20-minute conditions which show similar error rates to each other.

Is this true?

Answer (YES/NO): NO